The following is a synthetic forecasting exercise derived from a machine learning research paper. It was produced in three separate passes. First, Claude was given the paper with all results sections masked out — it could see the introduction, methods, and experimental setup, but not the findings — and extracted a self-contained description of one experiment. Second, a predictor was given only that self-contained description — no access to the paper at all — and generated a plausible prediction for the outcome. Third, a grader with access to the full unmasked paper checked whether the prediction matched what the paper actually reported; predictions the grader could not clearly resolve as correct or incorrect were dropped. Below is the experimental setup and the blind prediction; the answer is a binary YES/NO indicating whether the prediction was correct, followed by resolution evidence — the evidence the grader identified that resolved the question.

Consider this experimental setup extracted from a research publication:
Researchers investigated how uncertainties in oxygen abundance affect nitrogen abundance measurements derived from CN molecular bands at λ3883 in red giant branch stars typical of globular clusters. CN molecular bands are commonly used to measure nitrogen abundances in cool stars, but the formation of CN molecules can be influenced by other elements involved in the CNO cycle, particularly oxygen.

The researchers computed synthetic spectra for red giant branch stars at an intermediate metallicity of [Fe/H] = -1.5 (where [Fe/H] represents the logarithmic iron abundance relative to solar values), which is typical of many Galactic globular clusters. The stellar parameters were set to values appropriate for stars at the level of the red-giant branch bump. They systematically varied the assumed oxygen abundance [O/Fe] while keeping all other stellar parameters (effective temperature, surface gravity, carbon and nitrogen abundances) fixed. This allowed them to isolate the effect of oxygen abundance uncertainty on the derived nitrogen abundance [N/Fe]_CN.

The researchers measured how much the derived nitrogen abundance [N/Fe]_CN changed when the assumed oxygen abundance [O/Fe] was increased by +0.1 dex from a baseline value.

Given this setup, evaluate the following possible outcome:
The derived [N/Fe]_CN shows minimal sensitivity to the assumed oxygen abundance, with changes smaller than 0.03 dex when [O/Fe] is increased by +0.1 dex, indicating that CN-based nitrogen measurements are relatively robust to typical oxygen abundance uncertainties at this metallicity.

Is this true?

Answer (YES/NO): NO